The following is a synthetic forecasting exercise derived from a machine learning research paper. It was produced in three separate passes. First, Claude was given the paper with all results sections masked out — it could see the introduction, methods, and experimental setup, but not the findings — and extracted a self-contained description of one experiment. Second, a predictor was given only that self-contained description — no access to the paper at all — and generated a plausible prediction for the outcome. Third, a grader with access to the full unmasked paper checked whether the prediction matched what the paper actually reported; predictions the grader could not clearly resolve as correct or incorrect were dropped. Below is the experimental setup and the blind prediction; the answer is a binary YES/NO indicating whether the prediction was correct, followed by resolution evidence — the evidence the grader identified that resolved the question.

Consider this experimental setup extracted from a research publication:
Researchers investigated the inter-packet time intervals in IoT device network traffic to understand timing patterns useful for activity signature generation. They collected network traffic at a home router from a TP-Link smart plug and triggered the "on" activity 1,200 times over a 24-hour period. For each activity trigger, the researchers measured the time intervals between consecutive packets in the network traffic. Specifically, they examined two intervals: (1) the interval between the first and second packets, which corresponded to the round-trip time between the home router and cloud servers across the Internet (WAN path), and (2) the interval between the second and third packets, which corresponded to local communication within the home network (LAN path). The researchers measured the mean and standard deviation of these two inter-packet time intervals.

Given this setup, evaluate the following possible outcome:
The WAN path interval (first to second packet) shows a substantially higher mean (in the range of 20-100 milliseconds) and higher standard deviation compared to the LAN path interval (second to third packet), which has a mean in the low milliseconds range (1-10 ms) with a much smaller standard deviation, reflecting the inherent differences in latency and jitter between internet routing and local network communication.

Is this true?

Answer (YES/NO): NO